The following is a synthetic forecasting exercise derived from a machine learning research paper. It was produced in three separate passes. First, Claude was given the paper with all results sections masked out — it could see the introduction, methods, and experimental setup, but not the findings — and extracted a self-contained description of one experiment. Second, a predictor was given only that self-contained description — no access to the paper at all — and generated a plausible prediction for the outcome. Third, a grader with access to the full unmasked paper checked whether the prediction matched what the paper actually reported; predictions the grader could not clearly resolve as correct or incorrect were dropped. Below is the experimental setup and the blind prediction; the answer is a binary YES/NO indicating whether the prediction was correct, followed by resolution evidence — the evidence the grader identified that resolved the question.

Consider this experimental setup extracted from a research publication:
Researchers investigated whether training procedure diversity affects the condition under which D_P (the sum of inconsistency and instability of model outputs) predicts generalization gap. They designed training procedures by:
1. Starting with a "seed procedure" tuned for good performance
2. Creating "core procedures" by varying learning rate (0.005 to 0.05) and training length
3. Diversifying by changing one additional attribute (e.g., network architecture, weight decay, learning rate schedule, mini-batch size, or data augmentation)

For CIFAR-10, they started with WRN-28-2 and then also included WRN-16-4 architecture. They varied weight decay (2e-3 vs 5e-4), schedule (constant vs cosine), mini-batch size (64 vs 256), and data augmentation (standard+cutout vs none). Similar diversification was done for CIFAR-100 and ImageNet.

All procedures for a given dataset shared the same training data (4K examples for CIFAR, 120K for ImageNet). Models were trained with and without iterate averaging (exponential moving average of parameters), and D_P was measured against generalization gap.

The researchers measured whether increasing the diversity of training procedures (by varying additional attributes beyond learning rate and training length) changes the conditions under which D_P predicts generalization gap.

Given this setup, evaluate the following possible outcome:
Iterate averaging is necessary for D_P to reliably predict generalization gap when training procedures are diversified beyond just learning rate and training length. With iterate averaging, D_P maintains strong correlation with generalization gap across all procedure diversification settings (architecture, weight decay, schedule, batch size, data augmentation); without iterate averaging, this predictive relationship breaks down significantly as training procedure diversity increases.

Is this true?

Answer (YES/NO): NO